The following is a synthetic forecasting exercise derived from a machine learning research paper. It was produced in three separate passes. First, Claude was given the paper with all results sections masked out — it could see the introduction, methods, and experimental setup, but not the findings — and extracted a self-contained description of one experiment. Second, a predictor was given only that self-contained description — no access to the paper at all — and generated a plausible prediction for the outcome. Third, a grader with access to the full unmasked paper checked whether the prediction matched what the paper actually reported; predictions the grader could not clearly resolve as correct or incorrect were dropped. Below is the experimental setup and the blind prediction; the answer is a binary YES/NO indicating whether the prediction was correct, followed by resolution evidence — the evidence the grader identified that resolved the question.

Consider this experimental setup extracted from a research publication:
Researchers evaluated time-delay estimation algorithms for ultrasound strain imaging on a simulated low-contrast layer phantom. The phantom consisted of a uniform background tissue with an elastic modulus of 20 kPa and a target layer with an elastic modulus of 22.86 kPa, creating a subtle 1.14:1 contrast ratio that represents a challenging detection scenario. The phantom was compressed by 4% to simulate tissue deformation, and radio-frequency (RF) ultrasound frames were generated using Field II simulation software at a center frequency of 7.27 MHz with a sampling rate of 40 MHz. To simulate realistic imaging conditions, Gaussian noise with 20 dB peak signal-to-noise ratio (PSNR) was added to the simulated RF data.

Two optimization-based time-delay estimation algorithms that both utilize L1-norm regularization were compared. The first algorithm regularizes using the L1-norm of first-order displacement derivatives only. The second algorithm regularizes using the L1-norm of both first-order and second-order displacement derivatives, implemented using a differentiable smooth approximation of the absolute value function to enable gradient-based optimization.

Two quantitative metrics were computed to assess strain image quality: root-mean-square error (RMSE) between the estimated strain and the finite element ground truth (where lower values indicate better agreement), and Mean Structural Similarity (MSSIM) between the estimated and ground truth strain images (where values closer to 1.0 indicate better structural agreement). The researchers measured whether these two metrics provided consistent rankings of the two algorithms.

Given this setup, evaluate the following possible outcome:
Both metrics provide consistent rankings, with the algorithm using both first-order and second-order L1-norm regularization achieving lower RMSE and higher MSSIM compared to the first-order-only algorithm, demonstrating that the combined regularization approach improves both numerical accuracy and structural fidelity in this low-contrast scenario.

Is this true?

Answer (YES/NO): NO